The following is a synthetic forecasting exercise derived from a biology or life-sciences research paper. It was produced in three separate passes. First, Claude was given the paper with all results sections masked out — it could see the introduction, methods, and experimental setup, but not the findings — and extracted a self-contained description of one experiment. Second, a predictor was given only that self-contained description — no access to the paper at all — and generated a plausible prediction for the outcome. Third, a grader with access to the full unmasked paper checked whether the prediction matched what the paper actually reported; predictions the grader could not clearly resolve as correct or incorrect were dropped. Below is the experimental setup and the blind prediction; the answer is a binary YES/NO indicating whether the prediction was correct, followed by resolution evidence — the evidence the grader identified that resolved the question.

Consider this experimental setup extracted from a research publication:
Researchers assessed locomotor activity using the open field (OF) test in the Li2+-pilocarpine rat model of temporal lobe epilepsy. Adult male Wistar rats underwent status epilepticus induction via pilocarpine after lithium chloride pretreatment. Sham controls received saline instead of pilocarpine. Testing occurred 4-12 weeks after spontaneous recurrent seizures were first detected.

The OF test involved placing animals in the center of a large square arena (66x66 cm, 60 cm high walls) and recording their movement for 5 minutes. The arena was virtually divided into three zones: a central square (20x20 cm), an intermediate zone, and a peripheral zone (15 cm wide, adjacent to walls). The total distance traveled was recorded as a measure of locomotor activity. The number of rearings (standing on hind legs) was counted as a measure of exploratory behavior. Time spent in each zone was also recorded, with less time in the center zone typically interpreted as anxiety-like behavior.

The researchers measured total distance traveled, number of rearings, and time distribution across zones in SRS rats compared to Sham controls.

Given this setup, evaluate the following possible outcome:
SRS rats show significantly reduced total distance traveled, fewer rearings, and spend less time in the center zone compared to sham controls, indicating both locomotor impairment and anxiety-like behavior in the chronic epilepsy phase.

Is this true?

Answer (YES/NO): NO